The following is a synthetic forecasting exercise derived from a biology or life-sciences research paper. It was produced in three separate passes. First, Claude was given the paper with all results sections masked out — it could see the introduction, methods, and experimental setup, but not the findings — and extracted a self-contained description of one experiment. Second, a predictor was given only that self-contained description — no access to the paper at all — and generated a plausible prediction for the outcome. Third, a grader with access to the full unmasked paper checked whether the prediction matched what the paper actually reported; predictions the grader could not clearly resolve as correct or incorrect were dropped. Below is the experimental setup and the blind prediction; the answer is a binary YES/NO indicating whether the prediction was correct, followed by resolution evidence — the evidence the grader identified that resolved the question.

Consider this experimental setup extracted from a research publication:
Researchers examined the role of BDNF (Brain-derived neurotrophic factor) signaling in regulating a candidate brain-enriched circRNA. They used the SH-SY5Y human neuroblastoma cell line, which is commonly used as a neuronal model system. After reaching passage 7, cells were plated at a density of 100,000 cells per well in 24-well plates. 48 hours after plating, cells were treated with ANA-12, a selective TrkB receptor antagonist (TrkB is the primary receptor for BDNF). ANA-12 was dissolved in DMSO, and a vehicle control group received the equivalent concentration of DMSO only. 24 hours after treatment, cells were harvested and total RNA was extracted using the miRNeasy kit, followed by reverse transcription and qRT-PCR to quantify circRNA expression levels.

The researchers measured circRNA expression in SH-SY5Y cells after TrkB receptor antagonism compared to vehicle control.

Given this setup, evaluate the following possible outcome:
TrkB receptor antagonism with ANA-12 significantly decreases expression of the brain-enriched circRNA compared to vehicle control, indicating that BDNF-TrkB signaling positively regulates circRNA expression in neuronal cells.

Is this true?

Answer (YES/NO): YES